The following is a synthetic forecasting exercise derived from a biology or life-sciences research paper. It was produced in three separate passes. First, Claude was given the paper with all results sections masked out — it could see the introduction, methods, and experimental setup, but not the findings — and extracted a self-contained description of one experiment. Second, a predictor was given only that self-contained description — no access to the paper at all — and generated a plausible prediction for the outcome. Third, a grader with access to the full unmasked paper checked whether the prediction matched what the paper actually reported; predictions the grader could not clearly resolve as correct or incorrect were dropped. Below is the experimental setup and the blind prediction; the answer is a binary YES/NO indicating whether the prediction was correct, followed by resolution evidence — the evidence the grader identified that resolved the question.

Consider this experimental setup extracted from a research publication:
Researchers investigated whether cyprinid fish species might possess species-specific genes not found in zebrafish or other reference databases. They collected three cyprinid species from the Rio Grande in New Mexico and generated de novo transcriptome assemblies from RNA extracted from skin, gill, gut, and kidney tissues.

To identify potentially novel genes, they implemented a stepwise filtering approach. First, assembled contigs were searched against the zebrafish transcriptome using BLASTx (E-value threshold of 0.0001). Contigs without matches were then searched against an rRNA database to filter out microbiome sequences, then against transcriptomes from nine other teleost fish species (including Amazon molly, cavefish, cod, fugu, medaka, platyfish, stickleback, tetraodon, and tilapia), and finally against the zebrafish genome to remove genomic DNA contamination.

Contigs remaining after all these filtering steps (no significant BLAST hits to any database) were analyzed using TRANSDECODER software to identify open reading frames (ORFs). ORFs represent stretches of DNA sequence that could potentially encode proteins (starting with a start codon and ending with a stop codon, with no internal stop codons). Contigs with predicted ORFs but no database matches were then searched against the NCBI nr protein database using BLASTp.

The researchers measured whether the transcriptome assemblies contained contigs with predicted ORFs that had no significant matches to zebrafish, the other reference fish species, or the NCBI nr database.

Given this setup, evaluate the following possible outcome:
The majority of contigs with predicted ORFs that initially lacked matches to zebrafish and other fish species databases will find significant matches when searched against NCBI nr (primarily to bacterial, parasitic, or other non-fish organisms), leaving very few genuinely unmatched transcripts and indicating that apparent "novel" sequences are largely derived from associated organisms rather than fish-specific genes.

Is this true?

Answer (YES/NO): NO